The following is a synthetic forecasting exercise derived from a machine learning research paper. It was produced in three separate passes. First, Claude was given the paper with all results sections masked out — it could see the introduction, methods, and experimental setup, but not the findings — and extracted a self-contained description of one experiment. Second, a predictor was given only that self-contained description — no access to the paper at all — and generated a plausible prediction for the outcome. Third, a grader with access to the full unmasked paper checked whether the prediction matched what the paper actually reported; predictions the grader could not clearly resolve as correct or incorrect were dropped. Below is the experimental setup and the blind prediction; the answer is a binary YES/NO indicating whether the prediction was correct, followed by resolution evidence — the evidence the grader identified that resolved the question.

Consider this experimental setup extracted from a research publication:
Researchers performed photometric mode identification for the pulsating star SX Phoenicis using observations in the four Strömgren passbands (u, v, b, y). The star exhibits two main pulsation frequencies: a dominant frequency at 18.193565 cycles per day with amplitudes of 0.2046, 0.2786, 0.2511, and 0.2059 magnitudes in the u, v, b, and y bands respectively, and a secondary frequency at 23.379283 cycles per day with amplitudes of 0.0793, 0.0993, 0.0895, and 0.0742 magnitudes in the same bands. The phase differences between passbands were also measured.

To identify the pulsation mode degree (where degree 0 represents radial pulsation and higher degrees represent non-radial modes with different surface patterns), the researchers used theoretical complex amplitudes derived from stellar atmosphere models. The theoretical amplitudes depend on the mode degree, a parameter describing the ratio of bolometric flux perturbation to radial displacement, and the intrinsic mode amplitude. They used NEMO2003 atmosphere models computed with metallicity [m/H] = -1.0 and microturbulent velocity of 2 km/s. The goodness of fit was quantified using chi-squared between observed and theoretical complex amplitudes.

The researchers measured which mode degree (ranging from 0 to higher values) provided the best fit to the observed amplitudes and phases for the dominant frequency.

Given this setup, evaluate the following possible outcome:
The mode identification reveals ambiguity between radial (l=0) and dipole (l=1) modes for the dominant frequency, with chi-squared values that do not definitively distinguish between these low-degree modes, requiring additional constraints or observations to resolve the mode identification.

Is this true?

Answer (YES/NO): NO